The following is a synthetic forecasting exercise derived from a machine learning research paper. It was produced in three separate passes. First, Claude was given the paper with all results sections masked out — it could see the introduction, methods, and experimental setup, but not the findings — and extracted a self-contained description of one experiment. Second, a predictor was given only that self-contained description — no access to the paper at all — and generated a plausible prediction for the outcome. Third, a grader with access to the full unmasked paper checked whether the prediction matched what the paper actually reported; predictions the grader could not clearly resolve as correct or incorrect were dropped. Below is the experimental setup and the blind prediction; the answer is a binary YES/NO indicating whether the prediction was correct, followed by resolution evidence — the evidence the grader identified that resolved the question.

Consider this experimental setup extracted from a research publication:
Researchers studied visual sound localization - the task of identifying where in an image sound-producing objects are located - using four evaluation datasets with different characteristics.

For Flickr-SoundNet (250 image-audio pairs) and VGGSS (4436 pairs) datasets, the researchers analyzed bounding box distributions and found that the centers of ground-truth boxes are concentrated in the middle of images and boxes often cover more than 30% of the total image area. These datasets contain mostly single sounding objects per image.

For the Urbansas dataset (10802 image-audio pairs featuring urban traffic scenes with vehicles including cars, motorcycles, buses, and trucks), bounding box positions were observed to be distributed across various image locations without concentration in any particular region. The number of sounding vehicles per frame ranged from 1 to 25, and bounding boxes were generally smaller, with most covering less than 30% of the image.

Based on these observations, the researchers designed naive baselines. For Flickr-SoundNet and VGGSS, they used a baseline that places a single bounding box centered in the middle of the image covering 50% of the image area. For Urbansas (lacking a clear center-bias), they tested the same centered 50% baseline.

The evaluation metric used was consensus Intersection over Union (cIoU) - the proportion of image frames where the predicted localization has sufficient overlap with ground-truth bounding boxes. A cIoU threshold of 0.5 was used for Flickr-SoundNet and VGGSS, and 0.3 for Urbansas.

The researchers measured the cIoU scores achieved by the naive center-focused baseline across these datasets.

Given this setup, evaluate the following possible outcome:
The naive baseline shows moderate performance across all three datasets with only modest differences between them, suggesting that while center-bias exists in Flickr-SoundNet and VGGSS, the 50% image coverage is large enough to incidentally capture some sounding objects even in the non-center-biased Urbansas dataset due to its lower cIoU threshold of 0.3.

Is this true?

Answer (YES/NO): NO